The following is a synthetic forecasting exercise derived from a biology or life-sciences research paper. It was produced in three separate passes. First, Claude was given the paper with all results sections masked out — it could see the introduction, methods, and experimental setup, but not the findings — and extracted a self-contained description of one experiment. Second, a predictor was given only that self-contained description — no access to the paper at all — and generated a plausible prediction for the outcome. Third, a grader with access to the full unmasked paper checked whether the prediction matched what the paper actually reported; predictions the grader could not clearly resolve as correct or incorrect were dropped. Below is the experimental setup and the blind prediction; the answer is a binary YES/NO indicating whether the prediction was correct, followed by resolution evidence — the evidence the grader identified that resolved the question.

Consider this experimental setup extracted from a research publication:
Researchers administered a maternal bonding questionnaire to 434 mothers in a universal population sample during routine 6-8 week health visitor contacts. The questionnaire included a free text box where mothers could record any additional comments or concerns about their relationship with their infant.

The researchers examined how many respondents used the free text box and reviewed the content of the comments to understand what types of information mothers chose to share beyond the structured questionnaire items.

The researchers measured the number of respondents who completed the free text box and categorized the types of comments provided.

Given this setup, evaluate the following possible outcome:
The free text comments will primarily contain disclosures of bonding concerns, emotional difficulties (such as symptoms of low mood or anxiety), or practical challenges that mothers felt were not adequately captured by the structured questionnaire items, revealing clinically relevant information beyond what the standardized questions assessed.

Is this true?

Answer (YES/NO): NO